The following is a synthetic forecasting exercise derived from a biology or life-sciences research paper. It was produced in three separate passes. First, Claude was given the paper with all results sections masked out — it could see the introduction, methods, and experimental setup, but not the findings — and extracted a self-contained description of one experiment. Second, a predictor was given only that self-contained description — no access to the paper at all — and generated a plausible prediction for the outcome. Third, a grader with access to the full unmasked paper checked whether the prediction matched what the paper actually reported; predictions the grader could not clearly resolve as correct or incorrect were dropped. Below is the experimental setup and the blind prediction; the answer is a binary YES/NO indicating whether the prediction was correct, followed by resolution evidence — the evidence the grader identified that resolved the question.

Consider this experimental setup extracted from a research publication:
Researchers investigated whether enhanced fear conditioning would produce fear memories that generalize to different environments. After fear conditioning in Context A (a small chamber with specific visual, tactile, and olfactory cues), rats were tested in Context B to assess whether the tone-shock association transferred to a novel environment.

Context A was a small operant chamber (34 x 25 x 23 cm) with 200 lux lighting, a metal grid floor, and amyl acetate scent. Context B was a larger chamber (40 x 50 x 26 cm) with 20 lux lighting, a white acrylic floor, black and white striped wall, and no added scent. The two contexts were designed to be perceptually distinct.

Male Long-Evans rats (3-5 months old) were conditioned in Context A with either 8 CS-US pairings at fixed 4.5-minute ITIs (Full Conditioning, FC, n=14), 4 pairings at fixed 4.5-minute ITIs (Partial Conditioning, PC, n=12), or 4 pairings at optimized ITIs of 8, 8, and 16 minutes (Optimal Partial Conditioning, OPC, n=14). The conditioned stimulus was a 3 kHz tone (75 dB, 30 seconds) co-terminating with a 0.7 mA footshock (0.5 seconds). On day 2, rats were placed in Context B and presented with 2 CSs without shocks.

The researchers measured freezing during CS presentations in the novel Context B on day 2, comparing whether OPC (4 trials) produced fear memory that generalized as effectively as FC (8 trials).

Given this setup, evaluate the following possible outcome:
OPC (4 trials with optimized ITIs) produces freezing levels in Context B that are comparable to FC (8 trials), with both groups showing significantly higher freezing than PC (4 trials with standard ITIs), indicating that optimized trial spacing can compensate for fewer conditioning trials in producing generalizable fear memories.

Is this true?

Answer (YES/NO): NO